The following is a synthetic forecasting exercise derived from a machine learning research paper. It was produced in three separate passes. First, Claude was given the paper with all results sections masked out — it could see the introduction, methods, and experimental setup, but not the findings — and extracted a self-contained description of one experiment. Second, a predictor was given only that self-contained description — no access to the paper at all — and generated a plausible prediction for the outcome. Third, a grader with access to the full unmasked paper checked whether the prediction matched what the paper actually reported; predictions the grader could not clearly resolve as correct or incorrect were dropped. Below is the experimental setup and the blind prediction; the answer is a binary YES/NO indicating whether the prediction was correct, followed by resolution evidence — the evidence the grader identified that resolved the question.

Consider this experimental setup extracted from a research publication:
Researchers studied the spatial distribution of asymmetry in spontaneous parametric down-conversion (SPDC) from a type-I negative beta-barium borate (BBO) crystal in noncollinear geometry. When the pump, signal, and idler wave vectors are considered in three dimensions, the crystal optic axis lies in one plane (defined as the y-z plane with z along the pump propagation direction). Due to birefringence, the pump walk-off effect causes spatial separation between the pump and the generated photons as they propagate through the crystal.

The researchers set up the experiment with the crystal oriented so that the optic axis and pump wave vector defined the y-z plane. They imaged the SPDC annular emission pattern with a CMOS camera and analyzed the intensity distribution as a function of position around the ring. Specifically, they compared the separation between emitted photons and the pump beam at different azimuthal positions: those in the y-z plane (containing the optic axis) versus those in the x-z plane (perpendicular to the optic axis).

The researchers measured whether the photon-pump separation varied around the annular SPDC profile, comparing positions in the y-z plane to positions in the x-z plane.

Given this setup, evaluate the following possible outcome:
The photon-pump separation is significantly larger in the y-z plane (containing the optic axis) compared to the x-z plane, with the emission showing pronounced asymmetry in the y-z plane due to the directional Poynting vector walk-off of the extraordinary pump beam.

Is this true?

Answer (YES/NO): NO